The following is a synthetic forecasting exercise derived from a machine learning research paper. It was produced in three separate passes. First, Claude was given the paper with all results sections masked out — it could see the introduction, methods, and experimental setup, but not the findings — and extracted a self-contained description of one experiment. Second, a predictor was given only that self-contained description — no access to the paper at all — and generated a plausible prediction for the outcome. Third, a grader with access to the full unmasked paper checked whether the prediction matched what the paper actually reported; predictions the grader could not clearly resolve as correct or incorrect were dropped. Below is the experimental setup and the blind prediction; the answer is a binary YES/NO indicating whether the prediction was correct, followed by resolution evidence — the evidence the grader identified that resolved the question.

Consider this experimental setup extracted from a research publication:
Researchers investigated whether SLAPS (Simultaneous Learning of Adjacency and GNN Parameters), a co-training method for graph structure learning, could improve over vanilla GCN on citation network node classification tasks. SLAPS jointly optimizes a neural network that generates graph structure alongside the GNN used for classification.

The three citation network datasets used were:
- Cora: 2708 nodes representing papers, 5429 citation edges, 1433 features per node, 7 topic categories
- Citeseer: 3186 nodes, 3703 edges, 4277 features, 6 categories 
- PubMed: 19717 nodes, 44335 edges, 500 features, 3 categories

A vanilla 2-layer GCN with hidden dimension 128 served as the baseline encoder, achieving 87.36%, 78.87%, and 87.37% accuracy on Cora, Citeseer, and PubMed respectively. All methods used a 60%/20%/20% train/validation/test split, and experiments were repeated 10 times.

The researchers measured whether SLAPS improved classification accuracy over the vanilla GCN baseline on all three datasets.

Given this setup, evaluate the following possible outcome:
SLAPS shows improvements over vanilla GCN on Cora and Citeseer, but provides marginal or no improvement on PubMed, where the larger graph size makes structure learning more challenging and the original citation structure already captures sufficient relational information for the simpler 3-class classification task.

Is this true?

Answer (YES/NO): NO